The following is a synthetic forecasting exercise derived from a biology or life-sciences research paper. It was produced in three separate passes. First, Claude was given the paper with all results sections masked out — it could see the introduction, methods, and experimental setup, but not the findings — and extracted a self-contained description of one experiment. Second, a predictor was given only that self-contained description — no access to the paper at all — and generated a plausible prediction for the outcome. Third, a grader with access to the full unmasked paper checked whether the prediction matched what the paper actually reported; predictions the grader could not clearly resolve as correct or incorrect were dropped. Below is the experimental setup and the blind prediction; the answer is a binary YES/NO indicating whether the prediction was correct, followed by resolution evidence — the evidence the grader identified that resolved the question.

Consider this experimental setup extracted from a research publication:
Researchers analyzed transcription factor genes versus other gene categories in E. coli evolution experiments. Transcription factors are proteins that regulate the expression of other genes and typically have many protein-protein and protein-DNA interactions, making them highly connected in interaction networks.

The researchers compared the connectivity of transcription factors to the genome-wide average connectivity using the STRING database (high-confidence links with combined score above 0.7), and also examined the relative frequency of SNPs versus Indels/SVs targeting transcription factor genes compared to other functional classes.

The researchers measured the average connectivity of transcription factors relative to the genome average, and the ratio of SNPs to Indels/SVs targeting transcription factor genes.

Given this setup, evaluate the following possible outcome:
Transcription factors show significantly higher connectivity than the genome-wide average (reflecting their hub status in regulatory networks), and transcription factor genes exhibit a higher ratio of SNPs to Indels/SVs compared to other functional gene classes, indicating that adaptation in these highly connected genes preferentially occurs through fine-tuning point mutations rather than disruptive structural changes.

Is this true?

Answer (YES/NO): NO